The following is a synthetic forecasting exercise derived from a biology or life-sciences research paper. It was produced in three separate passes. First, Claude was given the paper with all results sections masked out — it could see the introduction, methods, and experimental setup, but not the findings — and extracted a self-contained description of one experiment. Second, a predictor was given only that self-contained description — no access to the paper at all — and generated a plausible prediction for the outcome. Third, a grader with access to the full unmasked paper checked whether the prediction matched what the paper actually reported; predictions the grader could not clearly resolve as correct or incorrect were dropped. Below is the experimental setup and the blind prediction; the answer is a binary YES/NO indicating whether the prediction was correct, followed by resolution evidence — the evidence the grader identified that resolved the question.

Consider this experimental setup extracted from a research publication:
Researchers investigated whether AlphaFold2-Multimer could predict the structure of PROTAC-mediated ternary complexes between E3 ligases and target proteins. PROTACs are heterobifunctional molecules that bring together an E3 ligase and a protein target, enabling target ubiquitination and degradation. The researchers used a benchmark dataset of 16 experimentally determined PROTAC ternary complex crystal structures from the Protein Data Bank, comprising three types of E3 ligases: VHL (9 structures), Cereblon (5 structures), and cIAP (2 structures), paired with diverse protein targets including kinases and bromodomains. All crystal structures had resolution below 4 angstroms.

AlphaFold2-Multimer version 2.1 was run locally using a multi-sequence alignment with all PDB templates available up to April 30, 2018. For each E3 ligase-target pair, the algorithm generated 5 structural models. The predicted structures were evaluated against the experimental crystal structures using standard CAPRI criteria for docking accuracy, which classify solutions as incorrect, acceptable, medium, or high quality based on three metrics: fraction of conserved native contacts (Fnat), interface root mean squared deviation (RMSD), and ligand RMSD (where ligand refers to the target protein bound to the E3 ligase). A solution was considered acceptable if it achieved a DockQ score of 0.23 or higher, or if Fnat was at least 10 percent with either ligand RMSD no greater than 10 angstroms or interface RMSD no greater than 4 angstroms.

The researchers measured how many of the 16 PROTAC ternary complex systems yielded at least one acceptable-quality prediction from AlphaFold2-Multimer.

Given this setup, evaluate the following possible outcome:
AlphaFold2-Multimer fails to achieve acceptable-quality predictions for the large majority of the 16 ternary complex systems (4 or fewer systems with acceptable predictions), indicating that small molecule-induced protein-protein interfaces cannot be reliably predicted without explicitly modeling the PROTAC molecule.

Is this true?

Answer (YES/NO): YES